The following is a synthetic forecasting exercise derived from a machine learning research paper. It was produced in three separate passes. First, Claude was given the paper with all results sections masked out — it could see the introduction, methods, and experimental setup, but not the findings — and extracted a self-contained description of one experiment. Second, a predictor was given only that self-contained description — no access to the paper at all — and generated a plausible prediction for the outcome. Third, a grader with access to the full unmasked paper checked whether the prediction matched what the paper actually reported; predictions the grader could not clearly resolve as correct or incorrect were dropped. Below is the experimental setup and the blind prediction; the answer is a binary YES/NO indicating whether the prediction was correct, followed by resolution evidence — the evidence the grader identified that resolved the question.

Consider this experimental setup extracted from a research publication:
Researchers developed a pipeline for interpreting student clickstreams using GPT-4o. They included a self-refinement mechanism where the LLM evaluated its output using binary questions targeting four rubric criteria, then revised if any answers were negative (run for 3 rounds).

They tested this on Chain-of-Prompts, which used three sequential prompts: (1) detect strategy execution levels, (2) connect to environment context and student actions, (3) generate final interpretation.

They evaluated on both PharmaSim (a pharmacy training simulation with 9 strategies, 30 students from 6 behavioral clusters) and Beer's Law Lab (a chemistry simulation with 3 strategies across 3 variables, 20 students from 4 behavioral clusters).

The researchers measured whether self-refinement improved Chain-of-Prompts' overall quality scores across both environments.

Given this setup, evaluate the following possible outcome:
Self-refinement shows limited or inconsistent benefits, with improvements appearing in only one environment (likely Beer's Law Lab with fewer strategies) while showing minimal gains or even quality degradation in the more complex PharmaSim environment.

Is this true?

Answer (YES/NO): NO